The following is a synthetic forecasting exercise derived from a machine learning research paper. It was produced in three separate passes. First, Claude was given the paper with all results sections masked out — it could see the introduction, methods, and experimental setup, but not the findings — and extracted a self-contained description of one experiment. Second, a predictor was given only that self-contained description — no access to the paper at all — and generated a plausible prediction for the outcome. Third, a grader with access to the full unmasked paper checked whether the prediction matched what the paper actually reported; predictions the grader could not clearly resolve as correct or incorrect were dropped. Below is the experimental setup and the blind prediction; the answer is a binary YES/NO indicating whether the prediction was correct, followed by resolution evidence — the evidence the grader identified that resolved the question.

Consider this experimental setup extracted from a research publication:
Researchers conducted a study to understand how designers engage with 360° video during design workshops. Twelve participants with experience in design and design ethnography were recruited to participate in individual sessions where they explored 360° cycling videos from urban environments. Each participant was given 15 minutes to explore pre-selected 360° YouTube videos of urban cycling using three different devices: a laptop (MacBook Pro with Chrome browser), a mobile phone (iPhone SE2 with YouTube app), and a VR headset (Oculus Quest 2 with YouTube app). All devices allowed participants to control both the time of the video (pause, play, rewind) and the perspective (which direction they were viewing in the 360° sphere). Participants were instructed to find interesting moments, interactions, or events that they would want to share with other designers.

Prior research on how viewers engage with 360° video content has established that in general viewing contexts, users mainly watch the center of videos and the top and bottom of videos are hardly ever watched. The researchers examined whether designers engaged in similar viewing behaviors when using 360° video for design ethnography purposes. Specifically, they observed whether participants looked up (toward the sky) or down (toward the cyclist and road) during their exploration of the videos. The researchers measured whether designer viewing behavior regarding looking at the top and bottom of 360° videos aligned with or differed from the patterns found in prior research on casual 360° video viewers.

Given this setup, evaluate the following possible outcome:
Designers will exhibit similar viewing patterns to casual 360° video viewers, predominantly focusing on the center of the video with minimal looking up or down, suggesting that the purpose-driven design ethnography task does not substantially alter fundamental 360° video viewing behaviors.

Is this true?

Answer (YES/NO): NO